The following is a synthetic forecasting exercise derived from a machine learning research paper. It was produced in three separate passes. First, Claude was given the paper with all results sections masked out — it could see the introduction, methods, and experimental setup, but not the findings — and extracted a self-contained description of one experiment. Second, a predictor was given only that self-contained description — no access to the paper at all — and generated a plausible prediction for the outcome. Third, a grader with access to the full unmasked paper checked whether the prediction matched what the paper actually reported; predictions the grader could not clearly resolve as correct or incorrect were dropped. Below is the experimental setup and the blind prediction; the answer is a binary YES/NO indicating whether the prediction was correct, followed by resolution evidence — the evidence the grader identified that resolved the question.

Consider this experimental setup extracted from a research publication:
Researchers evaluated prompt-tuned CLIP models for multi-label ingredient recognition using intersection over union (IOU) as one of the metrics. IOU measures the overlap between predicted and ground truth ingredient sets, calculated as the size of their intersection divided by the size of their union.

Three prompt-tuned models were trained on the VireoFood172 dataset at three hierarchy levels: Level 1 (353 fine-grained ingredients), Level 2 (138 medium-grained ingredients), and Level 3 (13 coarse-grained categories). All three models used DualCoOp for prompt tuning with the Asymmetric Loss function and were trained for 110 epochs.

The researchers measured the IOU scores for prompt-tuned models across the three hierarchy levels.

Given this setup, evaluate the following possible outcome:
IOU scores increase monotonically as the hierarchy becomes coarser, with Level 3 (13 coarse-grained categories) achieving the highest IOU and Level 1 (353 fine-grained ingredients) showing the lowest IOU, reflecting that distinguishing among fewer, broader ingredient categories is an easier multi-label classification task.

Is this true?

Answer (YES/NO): YES